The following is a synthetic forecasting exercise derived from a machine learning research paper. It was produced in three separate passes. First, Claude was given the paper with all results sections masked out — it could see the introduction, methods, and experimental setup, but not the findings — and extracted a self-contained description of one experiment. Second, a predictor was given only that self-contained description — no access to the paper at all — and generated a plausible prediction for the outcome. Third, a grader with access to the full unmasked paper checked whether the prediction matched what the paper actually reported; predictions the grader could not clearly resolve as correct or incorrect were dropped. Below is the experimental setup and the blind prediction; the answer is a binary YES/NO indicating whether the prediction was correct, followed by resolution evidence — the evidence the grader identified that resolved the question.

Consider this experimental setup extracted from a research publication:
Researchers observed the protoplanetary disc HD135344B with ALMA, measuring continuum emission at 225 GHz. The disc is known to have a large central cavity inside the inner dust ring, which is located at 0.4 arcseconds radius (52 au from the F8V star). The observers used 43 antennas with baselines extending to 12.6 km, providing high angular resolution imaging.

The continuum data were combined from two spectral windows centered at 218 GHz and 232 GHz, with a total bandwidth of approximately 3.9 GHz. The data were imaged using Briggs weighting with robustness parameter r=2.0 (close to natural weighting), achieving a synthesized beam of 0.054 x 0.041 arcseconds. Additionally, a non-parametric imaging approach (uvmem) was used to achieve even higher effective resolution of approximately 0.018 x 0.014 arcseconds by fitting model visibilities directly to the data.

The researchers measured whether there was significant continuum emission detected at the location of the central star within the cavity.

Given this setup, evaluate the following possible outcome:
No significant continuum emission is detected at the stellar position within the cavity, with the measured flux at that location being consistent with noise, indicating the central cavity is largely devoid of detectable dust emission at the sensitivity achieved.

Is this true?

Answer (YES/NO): NO